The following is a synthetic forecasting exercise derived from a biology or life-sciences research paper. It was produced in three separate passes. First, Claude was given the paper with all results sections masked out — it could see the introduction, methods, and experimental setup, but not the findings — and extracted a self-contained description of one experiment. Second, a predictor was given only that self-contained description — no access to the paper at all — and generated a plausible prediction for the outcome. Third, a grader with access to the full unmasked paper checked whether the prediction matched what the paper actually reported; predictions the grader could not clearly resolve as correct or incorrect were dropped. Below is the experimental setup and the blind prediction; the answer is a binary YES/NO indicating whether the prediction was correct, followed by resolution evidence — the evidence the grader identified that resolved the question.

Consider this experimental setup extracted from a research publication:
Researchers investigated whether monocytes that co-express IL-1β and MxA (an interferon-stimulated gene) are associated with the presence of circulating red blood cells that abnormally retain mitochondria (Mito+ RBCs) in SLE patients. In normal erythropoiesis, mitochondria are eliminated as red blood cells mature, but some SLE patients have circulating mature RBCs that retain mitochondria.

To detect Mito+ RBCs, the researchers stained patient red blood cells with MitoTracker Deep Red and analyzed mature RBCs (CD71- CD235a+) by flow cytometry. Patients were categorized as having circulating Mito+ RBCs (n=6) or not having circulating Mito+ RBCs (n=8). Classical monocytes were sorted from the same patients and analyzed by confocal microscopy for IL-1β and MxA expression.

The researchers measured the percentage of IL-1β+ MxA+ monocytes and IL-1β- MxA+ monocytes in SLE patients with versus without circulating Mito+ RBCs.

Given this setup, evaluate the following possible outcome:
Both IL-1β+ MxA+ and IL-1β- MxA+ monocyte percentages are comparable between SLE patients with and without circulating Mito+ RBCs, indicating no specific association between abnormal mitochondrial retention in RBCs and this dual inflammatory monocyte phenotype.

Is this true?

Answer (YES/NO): NO